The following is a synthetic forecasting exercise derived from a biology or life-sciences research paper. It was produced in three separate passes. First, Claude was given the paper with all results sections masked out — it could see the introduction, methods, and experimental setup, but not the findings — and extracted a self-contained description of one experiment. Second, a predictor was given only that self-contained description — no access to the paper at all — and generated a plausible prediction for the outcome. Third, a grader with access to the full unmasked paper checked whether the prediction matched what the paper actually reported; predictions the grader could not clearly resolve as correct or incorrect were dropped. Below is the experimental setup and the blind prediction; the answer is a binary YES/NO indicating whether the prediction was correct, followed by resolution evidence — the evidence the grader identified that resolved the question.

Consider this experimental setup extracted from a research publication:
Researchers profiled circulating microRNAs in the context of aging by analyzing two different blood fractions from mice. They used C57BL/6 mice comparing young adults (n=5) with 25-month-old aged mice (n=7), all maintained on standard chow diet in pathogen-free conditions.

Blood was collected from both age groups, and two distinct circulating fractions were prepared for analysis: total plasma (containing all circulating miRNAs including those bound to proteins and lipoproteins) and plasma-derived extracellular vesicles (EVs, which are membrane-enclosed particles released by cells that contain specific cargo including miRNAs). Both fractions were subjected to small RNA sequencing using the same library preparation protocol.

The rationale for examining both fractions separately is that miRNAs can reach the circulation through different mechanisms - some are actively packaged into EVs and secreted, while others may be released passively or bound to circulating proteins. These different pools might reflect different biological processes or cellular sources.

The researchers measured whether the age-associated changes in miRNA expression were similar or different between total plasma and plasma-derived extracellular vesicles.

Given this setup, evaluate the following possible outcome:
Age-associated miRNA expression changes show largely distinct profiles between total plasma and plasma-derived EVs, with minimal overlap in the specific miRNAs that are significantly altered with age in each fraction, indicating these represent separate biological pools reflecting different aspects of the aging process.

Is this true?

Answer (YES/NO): YES